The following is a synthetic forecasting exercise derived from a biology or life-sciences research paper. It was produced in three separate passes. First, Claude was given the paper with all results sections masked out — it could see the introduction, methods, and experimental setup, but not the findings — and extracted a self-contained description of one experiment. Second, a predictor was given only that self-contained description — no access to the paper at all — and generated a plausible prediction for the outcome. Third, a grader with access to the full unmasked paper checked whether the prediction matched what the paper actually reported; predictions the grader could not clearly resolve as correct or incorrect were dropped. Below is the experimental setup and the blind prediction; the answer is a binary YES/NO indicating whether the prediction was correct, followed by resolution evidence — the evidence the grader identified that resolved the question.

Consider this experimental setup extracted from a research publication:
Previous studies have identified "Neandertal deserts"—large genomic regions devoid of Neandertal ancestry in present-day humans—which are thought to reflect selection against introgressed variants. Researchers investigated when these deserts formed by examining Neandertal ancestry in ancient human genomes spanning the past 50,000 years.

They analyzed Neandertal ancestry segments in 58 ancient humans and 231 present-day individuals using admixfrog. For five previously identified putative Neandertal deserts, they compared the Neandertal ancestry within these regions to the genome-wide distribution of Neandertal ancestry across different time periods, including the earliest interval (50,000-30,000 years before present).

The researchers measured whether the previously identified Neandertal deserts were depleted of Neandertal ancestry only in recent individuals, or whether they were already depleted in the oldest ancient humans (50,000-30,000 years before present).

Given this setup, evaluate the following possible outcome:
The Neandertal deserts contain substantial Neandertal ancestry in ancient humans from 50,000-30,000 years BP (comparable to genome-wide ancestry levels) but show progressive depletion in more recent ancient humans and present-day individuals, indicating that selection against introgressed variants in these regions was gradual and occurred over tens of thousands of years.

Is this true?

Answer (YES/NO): NO